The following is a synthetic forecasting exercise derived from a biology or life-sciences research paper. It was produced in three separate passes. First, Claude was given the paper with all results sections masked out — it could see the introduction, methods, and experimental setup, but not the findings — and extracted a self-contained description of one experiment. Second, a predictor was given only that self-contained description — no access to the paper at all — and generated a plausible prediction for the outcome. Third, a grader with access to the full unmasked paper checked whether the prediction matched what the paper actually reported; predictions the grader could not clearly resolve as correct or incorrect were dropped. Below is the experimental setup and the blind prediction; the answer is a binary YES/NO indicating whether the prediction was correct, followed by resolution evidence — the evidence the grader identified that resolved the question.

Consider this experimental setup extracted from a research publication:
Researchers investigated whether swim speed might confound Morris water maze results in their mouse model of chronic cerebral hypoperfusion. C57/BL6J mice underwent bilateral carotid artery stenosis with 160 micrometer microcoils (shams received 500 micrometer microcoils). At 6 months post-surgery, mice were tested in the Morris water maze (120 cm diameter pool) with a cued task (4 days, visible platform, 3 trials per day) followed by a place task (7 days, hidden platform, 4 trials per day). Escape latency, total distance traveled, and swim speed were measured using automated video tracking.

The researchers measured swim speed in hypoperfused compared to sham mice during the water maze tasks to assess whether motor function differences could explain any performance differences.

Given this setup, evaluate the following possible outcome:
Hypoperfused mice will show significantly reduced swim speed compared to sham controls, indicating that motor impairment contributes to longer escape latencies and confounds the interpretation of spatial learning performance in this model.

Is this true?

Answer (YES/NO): NO